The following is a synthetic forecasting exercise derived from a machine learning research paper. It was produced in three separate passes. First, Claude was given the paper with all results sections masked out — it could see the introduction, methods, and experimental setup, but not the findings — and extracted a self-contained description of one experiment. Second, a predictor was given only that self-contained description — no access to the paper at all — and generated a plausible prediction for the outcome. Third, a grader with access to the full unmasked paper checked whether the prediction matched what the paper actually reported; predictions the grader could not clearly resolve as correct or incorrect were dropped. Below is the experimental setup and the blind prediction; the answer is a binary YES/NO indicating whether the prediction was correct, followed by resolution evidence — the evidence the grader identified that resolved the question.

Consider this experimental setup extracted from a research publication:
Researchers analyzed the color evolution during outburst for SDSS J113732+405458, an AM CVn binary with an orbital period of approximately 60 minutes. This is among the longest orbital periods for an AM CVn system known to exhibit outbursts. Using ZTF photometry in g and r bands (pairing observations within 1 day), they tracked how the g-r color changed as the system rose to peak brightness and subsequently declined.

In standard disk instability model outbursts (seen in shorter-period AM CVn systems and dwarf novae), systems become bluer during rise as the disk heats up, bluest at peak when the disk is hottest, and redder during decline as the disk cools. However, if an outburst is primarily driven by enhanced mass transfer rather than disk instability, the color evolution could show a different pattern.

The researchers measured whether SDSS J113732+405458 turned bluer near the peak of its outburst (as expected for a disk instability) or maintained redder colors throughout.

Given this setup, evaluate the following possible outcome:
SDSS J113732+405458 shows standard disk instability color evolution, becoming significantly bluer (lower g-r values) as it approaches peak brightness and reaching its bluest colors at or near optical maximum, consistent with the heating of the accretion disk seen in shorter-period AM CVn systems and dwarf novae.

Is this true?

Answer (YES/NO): NO